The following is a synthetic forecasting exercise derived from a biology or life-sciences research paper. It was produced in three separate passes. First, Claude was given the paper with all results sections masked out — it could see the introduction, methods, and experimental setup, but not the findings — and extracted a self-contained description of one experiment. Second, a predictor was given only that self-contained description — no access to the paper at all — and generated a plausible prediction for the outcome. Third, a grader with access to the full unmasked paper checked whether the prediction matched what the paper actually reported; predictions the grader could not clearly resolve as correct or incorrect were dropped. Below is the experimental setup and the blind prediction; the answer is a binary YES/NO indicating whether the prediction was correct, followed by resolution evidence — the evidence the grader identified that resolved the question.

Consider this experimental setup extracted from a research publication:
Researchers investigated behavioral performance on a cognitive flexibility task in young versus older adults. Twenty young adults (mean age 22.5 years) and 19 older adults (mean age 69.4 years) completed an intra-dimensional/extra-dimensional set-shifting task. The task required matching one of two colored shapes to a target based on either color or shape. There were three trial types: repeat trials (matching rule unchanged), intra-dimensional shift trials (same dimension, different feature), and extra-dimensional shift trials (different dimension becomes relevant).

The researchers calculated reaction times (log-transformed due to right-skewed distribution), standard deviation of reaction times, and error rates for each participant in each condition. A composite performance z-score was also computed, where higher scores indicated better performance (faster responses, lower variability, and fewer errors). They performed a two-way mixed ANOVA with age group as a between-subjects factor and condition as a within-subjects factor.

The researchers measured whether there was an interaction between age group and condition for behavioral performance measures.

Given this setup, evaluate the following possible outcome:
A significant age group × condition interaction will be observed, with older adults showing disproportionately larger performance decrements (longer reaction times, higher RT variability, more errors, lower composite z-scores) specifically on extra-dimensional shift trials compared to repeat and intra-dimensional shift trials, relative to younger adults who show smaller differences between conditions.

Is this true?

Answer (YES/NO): NO